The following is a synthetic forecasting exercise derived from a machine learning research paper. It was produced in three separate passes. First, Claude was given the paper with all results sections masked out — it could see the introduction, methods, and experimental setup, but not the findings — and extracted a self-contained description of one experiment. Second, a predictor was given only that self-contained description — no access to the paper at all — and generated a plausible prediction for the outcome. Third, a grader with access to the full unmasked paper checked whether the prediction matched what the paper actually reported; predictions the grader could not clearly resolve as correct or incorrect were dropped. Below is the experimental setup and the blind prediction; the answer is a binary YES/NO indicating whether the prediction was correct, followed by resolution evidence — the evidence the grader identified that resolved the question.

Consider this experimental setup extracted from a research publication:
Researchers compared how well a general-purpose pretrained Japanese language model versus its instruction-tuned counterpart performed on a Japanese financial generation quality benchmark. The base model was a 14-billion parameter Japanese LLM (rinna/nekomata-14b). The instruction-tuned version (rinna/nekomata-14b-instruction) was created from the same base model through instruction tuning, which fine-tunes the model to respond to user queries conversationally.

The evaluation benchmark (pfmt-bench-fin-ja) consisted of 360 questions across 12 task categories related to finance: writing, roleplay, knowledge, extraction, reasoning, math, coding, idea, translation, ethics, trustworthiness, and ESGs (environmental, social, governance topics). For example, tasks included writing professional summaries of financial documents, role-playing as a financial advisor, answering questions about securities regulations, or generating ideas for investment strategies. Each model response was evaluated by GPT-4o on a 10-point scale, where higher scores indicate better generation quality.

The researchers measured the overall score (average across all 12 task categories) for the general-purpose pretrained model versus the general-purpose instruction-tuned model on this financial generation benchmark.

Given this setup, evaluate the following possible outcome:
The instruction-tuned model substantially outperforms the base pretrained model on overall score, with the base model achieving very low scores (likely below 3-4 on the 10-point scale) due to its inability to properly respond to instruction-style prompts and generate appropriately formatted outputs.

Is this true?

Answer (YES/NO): NO